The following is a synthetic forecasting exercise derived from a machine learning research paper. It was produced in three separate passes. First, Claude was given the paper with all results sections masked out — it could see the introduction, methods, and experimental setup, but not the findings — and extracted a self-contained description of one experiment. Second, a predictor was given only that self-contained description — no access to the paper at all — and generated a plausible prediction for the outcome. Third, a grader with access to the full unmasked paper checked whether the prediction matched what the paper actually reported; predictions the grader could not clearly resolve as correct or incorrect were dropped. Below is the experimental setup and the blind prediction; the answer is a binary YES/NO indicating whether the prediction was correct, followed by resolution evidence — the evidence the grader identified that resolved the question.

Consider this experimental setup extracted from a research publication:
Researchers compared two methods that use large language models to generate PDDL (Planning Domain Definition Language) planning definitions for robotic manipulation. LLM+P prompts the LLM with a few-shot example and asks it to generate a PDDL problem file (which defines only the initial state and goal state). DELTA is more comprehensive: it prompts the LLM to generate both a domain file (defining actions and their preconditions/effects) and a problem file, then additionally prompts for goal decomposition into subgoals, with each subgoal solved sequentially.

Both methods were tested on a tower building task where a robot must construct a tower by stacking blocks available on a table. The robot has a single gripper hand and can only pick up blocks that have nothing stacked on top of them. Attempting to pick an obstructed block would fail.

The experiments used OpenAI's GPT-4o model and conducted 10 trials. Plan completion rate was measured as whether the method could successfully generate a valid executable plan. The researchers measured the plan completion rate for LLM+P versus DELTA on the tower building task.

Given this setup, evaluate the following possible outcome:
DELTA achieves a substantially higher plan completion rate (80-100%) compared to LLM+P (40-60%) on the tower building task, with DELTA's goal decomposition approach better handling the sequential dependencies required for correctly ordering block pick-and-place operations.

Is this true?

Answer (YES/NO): NO